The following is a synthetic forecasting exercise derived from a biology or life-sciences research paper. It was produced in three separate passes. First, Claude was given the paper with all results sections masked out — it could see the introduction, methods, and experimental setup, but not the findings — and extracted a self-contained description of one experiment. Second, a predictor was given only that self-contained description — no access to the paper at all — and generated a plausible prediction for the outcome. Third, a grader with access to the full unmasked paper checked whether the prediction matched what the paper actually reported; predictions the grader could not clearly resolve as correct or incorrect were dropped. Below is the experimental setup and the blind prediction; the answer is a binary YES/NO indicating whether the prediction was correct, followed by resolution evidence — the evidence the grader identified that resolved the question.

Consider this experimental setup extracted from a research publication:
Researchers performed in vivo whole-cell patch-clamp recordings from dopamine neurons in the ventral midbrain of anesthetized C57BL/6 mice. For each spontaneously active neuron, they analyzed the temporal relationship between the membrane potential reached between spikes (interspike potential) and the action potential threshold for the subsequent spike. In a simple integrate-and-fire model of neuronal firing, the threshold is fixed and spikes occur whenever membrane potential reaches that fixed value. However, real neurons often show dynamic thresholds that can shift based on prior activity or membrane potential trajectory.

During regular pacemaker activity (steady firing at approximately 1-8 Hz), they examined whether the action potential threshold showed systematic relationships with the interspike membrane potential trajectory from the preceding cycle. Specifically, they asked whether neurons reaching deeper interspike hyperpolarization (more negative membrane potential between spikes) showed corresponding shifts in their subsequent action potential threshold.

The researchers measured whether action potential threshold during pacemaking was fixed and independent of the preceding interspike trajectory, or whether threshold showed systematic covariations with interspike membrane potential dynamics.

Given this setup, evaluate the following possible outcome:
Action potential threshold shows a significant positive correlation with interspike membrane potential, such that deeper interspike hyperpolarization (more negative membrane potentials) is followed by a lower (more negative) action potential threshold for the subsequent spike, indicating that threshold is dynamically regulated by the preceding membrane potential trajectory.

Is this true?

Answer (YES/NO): NO